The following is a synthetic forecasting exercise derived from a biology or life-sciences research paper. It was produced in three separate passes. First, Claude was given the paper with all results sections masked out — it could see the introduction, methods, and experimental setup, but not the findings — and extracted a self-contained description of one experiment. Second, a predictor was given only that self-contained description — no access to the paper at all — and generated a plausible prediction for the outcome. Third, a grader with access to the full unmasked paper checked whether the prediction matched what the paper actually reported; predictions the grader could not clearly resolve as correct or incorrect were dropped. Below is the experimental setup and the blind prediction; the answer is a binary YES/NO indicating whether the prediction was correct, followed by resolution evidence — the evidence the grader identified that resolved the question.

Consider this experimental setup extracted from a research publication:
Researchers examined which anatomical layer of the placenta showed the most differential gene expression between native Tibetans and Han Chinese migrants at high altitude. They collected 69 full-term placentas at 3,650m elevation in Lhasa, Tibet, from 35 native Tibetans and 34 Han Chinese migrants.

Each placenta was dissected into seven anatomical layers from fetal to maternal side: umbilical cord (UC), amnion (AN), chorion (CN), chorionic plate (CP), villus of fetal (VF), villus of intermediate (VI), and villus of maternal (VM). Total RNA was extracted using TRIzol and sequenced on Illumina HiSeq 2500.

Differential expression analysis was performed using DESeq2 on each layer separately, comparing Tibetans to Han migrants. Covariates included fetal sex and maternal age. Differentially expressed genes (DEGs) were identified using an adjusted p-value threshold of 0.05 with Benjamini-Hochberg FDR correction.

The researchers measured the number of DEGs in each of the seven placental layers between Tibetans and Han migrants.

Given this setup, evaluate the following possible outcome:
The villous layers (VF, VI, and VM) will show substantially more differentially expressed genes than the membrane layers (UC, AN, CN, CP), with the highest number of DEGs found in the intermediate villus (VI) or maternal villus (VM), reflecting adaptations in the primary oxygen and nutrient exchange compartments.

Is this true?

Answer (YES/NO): NO